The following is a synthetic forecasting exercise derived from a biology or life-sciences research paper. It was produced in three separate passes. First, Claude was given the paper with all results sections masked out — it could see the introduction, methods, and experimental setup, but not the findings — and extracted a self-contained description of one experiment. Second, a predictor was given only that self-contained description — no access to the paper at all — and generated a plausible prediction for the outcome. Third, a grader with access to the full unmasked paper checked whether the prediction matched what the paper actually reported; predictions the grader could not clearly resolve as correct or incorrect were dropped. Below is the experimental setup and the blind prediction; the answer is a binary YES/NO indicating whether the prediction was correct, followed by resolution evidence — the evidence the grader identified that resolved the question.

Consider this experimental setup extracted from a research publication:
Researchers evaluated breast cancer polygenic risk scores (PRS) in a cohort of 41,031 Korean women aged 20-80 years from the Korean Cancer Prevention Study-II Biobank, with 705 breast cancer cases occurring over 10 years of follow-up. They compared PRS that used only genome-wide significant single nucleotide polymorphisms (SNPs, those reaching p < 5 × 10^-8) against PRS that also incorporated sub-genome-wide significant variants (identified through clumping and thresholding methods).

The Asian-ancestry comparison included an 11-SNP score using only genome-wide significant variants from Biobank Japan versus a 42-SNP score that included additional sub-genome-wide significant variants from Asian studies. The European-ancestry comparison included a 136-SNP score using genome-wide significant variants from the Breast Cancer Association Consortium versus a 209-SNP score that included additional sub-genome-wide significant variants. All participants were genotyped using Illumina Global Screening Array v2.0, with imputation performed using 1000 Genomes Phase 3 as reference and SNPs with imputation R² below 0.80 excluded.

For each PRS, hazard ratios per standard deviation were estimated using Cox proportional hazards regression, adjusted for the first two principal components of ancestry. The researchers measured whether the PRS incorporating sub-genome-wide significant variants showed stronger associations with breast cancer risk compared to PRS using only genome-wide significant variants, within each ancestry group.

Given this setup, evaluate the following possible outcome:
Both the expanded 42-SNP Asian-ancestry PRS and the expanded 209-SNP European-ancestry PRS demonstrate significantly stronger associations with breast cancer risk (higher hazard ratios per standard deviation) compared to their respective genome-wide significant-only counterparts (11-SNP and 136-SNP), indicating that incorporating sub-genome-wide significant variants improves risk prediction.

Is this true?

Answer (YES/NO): NO